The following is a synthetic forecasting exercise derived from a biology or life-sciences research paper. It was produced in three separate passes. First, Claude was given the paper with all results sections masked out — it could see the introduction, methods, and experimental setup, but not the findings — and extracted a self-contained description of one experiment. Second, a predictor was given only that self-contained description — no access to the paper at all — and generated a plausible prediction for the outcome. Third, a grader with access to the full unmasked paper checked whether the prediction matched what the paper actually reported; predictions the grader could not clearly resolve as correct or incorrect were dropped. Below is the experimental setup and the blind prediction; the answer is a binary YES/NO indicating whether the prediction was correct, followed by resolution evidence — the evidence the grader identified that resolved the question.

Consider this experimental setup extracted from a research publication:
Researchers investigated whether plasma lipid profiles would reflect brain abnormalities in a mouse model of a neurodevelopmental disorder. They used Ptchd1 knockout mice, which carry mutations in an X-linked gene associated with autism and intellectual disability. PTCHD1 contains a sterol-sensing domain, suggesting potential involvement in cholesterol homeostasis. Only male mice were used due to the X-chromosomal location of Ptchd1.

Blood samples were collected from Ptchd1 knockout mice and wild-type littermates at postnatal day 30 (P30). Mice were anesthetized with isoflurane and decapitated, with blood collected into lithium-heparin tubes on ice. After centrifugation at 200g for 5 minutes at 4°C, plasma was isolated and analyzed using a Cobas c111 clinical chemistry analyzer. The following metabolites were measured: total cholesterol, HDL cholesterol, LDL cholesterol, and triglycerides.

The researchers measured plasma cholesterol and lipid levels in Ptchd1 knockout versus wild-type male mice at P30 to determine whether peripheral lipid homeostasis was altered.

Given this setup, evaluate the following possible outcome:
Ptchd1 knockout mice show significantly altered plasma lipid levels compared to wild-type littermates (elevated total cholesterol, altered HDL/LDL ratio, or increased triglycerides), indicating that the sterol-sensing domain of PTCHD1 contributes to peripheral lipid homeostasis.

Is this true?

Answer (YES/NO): NO